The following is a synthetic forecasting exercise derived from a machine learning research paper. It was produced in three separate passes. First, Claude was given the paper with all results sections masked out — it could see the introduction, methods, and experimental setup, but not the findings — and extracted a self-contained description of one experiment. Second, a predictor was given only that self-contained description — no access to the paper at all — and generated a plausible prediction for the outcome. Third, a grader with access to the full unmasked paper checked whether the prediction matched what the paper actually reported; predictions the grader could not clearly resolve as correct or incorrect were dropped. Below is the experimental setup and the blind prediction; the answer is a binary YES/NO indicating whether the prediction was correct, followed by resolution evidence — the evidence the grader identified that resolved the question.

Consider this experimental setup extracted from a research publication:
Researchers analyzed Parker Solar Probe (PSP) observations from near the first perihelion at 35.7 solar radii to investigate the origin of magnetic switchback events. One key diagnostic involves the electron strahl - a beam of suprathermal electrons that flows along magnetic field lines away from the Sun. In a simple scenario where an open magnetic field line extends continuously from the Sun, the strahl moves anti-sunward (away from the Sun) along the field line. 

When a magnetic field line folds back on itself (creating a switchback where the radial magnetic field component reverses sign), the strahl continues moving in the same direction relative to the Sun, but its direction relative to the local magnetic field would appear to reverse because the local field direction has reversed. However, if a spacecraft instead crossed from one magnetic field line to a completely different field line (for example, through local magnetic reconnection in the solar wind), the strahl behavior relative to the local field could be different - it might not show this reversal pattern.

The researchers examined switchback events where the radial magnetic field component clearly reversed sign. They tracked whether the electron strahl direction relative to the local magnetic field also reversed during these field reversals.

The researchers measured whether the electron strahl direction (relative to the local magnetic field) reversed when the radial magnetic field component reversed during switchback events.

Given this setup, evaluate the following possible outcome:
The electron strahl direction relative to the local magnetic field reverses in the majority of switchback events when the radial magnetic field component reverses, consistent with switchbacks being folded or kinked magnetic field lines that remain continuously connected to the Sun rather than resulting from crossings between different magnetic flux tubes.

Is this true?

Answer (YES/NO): NO